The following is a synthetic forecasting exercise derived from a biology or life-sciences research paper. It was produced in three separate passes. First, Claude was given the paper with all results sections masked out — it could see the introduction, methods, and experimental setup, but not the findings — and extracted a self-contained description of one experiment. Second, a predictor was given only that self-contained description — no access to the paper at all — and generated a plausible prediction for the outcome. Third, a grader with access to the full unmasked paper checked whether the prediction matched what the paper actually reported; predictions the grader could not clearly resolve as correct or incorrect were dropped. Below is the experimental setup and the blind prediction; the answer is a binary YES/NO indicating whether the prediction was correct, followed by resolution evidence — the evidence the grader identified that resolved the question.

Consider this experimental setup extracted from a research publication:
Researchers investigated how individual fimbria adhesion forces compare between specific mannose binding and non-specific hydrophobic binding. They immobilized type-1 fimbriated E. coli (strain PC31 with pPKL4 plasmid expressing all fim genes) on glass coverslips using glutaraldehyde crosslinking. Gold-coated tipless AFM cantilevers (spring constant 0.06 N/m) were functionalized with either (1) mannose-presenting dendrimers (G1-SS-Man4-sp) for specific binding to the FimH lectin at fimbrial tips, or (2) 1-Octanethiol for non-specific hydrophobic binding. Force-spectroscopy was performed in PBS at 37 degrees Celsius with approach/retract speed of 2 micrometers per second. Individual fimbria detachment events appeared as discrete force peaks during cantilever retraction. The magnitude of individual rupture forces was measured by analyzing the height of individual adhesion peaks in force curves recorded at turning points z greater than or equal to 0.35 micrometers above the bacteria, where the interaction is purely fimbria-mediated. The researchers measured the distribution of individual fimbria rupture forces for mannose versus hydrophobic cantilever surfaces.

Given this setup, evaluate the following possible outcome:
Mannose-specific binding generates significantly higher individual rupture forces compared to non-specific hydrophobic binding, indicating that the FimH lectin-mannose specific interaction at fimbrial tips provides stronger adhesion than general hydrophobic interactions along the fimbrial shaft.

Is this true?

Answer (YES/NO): NO